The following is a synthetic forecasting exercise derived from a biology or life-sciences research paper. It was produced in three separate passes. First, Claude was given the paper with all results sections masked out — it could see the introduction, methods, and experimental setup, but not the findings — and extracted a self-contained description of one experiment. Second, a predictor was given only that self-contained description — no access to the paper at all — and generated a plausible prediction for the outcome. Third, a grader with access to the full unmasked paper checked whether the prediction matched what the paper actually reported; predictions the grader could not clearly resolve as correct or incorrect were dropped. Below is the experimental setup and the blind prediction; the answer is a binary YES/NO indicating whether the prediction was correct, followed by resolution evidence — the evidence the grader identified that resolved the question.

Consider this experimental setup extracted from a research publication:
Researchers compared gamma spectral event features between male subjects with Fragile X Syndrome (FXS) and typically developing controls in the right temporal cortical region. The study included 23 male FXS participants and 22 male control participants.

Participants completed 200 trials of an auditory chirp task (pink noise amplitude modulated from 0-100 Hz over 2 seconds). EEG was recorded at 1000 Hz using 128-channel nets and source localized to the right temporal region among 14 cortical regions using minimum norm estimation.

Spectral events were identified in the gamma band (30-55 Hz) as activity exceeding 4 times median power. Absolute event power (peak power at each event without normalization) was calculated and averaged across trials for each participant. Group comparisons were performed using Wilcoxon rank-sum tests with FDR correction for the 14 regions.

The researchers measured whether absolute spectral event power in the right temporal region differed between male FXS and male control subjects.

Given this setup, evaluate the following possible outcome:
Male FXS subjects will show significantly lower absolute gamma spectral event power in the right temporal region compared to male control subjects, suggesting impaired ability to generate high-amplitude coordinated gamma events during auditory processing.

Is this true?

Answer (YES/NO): NO